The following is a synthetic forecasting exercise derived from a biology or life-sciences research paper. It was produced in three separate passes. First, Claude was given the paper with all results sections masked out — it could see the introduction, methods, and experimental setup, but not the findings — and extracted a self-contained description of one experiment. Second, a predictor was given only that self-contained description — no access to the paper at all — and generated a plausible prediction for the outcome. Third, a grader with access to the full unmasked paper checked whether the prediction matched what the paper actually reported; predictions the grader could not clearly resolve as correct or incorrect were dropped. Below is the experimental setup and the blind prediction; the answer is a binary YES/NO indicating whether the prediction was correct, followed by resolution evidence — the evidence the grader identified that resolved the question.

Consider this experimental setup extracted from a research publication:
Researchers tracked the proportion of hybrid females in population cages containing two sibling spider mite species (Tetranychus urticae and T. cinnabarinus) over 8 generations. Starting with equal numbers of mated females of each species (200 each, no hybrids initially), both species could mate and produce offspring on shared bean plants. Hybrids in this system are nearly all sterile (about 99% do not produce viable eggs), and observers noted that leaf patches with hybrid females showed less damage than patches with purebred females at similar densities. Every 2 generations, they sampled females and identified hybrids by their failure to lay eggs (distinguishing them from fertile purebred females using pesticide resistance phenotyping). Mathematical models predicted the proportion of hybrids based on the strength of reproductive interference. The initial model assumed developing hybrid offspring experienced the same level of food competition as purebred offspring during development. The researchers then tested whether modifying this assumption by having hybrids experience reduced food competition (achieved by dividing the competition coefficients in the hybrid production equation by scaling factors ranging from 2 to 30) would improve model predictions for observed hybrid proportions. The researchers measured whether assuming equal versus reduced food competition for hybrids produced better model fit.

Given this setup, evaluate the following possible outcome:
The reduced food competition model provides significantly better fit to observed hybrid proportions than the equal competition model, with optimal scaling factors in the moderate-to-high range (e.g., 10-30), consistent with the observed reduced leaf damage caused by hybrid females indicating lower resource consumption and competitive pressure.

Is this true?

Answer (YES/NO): YES